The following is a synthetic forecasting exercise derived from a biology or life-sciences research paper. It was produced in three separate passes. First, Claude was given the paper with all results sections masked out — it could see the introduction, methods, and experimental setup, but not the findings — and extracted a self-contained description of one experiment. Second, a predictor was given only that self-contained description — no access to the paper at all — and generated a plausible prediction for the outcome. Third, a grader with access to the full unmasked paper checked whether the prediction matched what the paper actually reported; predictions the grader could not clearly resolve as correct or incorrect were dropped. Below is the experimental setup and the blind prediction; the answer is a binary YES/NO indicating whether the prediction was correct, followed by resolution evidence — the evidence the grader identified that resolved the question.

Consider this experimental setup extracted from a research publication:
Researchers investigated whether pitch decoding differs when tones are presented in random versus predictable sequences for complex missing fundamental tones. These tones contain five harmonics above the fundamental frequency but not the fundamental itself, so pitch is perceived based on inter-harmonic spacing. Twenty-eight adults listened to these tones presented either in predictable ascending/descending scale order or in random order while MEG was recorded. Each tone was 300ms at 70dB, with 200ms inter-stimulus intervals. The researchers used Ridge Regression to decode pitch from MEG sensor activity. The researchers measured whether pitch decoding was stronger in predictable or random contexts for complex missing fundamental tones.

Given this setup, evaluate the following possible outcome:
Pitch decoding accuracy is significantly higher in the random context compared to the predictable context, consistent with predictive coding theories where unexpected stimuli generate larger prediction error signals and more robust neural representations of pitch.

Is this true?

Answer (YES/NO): YES